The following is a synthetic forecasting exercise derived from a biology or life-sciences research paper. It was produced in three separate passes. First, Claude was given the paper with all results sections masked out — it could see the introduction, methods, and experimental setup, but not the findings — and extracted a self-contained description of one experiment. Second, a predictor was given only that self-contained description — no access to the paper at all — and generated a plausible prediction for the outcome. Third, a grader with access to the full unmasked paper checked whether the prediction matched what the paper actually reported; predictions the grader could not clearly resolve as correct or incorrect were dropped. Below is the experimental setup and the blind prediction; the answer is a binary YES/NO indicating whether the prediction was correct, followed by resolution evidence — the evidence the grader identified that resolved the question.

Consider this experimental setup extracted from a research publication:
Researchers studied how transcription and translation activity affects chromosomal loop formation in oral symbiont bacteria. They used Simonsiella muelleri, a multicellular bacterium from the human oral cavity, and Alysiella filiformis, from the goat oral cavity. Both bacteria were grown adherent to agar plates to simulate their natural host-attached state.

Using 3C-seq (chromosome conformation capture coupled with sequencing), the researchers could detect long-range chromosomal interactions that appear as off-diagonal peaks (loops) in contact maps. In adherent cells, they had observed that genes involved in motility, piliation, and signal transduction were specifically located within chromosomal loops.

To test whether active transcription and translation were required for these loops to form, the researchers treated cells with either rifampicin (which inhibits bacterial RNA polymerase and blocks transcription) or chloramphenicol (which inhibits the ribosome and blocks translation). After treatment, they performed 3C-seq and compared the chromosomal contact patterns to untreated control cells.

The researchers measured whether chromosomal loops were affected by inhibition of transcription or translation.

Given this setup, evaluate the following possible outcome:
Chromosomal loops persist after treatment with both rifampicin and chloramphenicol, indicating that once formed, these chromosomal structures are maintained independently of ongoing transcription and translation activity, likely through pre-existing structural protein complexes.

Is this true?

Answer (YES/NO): NO